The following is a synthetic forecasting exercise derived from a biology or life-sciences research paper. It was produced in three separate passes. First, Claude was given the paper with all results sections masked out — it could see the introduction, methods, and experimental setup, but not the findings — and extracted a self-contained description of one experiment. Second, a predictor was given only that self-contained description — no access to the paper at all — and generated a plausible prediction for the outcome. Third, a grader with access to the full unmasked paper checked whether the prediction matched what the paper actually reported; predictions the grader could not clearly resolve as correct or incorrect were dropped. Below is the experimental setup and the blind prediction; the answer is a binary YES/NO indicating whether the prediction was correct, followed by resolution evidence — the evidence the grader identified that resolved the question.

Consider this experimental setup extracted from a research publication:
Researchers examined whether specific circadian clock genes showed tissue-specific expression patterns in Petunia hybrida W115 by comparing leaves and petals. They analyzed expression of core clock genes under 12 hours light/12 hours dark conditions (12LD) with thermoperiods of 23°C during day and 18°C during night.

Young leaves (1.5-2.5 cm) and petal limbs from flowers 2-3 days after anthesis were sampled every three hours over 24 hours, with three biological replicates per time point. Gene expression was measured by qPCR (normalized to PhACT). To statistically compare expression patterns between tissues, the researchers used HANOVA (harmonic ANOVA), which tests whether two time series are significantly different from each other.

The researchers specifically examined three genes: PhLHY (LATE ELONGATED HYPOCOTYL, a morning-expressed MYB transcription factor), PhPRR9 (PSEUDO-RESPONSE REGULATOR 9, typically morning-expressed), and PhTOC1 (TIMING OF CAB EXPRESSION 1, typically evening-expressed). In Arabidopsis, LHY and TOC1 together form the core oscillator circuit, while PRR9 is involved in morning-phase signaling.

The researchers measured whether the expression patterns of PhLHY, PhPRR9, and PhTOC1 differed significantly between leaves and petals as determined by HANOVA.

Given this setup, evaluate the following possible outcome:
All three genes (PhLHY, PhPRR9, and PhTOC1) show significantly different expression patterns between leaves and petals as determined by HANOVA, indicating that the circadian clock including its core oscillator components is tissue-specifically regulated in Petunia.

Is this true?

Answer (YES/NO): NO